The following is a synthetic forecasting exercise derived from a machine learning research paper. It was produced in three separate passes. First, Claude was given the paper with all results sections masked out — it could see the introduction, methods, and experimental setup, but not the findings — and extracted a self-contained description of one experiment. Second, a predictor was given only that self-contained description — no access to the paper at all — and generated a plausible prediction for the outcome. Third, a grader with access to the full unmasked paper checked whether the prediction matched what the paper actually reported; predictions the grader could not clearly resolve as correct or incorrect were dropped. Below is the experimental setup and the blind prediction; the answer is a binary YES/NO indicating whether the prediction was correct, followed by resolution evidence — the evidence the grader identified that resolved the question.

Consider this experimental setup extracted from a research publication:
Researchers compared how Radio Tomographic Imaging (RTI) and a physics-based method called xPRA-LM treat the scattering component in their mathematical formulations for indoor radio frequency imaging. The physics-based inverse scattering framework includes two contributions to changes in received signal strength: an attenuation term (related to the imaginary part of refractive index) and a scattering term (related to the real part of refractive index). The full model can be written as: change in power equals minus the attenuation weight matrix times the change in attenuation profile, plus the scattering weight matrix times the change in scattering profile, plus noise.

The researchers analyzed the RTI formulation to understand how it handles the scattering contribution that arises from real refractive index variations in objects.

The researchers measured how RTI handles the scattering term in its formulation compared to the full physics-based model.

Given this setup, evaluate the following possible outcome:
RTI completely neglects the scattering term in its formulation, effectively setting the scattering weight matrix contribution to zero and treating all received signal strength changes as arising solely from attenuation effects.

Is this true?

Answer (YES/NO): YES